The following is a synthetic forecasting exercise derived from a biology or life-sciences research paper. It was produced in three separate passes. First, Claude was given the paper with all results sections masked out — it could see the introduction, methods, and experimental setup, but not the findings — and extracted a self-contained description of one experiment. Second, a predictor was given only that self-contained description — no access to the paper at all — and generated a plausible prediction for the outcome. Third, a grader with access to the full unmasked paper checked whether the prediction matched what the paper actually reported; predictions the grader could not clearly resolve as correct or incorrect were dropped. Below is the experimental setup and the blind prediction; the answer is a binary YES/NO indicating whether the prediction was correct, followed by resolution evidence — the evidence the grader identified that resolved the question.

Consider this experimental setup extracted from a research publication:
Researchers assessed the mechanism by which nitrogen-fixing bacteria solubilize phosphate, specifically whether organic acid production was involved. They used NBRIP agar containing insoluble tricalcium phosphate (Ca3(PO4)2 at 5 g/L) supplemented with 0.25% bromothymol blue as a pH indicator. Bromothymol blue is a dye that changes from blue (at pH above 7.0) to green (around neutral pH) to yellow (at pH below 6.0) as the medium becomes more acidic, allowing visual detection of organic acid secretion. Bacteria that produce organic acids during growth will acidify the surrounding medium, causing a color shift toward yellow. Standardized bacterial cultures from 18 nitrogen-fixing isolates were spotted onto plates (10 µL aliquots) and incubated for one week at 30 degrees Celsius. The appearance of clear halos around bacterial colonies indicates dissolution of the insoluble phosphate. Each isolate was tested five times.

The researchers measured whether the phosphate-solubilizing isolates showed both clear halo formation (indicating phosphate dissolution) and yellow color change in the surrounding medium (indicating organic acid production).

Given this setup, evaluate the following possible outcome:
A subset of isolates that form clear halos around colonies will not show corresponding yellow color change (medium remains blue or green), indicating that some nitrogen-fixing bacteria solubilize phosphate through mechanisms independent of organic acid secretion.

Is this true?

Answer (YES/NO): NO